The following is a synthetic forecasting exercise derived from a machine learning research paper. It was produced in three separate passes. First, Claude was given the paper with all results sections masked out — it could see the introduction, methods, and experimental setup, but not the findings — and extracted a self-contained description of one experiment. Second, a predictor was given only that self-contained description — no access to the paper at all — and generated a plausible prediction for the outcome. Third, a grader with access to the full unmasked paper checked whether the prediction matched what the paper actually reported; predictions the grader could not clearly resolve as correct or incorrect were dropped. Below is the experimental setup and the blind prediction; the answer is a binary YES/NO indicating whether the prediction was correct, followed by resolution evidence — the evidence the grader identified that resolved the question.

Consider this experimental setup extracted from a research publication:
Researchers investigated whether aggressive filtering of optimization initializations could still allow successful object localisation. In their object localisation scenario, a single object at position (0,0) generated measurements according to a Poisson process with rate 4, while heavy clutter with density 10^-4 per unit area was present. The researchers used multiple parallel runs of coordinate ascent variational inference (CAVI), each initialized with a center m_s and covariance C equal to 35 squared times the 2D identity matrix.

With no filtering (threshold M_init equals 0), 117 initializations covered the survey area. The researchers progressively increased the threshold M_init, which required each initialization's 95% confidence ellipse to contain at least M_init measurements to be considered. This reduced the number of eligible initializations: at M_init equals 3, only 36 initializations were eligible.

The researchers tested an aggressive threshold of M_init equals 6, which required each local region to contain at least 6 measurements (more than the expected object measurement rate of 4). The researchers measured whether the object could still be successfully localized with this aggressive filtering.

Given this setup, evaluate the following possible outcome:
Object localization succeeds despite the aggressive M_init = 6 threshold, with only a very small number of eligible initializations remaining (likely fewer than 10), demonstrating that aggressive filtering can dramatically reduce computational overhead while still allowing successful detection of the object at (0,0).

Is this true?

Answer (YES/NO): YES